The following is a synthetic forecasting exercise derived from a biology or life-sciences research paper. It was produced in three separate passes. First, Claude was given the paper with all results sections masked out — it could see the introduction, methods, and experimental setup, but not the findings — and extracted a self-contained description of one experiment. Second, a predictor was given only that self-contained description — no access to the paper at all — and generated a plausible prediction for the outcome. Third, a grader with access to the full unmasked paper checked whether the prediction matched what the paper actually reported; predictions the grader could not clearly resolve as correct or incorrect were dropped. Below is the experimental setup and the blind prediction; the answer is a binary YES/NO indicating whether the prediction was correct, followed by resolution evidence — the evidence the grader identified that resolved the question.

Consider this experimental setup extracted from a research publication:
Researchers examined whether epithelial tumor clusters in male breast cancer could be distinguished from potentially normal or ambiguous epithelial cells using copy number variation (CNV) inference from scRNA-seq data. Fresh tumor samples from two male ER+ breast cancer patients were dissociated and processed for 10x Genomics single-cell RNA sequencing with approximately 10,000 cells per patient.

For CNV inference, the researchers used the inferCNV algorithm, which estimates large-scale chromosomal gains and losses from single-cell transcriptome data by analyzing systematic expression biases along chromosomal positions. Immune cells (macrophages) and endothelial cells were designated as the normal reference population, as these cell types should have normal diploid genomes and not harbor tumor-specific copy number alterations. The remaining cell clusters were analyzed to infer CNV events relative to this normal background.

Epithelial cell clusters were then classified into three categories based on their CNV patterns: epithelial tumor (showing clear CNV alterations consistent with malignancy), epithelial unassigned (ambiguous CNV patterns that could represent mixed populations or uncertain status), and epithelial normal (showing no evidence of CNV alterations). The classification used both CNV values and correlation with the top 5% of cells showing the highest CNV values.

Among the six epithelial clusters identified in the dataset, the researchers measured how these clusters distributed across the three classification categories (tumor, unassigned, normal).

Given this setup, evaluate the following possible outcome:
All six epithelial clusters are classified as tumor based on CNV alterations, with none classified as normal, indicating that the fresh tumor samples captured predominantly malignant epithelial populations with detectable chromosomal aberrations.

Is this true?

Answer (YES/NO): NO